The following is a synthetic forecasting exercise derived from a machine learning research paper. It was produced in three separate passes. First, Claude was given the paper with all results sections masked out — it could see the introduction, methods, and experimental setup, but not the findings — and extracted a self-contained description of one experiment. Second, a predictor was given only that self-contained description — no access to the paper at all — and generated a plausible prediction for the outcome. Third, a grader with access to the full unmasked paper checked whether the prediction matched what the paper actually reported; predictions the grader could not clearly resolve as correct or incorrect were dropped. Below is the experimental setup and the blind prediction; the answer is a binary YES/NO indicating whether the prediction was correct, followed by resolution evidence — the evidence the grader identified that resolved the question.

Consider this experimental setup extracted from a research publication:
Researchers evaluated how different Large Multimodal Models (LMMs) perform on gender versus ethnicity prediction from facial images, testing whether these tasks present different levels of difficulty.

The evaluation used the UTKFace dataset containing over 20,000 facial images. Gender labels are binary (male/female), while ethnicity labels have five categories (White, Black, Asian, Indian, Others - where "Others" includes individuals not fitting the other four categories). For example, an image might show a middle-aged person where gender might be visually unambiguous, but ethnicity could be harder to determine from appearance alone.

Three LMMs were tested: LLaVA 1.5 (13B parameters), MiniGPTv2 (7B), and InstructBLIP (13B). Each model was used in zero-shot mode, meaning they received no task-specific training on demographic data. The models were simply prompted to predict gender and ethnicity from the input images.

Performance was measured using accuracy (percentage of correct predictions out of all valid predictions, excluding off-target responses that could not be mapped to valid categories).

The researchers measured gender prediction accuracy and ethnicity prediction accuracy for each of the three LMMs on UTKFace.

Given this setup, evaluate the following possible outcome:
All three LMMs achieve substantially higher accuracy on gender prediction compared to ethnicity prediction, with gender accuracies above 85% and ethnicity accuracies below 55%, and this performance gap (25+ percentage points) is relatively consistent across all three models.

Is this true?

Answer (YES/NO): NO